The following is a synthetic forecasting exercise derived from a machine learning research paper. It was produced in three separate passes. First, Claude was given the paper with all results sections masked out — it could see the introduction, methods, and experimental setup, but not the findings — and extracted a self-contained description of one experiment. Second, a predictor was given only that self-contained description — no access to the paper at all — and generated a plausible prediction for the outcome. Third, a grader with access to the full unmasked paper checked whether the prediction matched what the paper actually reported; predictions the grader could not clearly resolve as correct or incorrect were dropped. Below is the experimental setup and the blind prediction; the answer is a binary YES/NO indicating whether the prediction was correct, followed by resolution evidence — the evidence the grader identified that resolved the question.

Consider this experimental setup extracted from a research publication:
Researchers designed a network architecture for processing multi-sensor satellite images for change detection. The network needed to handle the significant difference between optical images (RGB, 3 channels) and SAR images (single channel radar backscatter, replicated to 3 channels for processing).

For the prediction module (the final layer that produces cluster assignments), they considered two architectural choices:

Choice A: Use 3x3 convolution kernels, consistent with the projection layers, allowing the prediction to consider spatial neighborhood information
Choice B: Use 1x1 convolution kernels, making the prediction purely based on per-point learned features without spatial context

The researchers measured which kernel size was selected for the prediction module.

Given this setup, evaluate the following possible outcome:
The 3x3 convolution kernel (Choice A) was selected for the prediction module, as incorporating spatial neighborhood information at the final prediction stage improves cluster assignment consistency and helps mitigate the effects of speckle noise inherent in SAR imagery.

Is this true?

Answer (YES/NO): NO